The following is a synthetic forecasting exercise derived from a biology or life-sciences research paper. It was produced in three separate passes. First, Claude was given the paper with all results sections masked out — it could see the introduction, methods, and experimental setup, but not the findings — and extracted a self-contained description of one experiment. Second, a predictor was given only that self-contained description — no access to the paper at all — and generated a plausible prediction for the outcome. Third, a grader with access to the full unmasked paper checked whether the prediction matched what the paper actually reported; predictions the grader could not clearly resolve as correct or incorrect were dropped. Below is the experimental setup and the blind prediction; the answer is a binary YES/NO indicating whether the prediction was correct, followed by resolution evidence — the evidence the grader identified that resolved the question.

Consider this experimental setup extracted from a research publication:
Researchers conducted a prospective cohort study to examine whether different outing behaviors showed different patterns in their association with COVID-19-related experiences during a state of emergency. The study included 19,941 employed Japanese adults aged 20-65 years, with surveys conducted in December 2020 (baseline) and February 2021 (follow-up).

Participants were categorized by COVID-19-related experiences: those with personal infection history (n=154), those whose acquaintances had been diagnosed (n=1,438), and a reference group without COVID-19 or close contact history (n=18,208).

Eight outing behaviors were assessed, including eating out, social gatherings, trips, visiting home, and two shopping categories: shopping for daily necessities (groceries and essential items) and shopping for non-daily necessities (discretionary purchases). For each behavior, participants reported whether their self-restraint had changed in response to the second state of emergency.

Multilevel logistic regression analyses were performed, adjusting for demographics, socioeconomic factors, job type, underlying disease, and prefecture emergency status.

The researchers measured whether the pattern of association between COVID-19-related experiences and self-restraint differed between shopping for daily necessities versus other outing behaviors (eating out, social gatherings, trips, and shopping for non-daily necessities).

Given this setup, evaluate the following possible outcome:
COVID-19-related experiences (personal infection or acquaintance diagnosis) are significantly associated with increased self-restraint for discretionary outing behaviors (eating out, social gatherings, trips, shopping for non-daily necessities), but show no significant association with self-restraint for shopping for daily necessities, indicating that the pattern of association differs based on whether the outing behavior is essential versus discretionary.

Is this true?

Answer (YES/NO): NO